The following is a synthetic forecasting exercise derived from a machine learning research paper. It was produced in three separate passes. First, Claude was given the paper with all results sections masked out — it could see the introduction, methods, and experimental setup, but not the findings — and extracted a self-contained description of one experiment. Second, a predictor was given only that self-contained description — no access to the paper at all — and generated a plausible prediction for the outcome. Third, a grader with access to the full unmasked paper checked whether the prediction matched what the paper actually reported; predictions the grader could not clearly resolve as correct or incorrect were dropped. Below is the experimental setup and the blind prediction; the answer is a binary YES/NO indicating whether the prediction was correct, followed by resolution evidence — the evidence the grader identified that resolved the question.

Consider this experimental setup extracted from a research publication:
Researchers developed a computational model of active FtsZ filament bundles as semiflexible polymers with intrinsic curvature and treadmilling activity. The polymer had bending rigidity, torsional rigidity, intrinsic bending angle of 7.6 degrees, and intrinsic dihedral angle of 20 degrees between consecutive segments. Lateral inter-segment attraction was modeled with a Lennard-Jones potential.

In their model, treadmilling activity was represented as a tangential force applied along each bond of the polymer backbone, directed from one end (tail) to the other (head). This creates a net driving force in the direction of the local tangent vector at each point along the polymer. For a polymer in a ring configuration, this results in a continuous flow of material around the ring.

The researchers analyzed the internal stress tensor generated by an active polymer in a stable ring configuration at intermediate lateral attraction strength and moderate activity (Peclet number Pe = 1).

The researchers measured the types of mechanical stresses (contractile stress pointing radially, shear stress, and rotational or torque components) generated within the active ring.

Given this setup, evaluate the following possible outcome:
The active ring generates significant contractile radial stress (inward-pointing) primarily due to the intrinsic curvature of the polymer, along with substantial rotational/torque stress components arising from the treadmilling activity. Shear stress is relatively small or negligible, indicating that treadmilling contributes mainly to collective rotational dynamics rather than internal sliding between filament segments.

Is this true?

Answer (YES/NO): NO